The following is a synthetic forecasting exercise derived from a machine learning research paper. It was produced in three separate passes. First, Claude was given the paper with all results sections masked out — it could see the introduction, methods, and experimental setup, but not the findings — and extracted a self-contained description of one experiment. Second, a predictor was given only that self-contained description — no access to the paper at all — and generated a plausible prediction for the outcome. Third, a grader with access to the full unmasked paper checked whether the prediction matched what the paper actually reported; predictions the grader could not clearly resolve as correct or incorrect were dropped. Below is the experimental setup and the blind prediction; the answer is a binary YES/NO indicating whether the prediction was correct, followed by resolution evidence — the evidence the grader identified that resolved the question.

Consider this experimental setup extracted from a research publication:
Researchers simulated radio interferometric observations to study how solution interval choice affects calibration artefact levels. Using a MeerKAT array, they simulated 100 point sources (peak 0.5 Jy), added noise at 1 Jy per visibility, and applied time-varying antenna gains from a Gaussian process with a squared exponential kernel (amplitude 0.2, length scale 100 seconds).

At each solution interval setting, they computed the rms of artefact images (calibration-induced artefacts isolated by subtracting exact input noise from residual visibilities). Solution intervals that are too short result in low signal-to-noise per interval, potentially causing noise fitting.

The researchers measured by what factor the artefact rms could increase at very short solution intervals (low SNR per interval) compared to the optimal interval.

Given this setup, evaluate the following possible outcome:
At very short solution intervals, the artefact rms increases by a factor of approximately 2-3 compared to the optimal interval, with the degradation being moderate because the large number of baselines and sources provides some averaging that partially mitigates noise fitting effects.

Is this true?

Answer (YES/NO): YES